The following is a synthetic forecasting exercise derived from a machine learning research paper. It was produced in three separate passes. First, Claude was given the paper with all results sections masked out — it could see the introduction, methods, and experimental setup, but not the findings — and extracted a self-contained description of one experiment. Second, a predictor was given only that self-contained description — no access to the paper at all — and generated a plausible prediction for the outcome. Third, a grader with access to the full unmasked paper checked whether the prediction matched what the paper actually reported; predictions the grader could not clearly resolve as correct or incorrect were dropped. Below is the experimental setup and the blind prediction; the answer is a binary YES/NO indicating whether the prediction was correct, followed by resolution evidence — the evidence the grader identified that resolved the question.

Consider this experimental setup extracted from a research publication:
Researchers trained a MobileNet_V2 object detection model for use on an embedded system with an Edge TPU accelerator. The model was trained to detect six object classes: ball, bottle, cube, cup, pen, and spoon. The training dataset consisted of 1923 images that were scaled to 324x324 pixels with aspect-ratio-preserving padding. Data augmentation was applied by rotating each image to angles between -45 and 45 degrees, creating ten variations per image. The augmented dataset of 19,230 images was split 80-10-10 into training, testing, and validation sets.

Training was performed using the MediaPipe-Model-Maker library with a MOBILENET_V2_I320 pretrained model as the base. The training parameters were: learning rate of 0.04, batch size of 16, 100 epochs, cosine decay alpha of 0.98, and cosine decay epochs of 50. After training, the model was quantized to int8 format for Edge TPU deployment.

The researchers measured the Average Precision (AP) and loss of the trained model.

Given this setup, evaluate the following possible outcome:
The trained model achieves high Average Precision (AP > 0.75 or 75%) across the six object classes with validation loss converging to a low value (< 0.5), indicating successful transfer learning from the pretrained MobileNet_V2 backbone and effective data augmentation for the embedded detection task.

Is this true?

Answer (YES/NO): NO